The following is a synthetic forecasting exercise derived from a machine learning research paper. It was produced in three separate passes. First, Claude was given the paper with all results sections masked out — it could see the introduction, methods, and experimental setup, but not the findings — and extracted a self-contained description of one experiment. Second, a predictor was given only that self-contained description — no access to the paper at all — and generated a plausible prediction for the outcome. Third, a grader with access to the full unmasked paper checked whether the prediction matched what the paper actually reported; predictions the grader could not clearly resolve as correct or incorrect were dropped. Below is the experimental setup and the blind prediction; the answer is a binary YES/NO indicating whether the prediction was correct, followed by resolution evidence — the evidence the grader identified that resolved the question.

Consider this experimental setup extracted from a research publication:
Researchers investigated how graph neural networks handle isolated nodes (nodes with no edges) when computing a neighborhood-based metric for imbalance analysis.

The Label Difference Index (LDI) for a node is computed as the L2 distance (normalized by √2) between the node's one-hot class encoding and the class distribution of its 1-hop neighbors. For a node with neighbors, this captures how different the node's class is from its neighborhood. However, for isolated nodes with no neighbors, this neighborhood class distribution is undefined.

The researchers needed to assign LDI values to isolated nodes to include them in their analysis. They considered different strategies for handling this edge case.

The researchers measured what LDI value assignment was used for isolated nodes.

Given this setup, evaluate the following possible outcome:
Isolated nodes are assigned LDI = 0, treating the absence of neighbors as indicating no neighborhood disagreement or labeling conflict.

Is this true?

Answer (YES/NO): NO